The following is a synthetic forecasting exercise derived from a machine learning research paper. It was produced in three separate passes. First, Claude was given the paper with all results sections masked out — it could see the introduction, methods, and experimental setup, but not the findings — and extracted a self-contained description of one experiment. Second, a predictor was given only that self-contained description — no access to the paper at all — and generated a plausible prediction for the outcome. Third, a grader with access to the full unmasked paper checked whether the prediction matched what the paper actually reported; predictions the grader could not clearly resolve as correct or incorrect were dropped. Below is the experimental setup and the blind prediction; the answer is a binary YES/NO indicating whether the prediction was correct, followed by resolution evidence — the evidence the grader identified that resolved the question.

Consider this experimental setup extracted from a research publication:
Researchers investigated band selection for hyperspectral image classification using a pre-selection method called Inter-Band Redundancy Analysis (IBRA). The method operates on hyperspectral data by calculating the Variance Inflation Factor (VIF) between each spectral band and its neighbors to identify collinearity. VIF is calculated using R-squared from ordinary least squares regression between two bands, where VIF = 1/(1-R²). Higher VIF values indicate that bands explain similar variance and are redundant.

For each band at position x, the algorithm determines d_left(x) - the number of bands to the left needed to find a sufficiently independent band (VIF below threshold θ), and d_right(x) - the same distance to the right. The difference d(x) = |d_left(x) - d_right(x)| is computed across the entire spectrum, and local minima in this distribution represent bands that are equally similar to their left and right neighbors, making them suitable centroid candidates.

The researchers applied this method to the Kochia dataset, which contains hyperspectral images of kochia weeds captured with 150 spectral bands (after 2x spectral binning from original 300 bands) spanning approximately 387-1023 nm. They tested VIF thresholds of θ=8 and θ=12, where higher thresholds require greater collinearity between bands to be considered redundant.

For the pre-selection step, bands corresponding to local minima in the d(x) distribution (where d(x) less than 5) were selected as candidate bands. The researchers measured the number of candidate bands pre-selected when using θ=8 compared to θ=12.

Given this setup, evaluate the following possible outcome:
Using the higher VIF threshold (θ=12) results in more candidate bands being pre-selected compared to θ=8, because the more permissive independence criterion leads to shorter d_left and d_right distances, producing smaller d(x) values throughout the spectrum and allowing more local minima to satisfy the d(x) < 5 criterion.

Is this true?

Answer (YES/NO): YES